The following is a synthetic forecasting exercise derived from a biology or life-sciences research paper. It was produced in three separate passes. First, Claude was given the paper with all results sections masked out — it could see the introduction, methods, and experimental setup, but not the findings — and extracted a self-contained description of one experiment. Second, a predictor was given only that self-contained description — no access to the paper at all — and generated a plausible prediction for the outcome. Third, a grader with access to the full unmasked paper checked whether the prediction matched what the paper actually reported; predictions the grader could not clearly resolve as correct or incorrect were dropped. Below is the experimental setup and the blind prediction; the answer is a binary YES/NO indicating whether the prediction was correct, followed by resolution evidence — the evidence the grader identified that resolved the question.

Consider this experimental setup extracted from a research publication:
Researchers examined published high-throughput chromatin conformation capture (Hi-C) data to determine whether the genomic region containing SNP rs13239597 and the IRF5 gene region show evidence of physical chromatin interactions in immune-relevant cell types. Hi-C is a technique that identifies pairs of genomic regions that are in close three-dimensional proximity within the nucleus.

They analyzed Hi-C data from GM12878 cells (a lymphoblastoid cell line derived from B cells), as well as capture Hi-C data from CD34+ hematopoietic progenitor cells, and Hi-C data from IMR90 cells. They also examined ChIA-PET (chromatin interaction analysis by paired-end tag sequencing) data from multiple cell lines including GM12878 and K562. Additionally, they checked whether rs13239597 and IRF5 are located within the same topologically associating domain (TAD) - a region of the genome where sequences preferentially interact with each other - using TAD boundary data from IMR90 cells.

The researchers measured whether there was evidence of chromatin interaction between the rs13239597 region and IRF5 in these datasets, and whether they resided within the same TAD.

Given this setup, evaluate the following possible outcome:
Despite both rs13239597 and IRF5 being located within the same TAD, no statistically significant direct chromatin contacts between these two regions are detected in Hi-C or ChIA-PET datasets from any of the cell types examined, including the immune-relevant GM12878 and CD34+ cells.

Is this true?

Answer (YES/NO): NO